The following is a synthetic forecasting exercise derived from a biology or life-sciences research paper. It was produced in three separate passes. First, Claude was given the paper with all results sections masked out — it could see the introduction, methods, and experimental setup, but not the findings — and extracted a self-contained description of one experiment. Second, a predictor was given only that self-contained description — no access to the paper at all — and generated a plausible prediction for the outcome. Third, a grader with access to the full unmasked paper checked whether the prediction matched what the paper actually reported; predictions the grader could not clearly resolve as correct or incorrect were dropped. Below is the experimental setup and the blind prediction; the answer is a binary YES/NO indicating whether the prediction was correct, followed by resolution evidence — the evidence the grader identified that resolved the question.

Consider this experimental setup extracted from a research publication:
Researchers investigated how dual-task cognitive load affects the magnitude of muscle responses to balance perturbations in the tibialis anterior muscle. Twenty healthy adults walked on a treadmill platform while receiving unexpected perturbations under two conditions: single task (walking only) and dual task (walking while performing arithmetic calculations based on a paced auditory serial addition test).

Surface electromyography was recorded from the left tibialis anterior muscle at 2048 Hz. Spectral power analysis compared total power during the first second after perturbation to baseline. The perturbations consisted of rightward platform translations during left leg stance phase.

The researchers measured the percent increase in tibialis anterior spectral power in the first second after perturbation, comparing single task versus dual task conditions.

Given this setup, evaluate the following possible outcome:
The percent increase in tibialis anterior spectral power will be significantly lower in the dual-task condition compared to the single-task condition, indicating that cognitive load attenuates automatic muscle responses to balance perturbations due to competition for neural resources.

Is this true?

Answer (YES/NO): NO